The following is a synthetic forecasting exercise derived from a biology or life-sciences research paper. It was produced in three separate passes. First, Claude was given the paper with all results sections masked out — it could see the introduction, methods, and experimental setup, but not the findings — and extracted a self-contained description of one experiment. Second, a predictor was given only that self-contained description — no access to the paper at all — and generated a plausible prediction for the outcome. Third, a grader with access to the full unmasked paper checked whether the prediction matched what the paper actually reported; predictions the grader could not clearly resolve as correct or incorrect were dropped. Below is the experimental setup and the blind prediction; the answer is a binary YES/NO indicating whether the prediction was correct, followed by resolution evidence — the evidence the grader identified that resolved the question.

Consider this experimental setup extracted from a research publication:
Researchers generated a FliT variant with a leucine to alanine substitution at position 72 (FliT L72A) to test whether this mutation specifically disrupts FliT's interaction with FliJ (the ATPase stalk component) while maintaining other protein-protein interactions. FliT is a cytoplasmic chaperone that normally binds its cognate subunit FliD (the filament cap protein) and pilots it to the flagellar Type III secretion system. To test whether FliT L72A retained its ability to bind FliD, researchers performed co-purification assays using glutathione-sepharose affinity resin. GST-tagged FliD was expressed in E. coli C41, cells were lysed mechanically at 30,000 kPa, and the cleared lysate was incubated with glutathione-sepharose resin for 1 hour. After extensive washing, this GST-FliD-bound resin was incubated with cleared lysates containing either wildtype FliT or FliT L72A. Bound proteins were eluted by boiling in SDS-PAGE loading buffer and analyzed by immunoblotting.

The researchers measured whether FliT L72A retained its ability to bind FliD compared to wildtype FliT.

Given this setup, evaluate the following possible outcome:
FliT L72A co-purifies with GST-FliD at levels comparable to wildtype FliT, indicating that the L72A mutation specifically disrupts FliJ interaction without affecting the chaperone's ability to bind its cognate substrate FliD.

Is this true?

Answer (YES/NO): YES